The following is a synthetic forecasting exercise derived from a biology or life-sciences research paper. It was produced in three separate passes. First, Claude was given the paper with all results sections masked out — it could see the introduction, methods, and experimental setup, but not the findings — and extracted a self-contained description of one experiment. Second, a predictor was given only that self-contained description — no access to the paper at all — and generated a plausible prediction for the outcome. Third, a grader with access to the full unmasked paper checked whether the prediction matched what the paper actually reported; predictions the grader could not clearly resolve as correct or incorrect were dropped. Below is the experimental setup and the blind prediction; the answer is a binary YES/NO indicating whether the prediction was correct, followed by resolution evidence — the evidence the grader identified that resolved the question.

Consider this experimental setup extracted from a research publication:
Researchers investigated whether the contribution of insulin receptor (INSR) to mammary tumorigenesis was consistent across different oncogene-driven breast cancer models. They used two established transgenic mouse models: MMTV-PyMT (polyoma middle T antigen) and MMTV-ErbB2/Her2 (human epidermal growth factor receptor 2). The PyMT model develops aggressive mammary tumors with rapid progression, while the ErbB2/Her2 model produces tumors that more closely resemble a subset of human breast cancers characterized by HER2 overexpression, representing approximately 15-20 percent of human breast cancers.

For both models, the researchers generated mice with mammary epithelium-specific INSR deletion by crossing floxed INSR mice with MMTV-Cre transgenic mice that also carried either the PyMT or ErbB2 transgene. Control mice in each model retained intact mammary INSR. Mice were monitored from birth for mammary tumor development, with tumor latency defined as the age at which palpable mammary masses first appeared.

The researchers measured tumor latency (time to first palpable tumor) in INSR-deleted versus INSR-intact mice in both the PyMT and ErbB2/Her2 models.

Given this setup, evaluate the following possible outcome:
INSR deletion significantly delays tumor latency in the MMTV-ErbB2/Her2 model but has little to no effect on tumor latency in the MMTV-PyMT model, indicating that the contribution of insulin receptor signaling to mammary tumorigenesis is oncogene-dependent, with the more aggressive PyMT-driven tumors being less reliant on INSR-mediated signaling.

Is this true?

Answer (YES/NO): NO